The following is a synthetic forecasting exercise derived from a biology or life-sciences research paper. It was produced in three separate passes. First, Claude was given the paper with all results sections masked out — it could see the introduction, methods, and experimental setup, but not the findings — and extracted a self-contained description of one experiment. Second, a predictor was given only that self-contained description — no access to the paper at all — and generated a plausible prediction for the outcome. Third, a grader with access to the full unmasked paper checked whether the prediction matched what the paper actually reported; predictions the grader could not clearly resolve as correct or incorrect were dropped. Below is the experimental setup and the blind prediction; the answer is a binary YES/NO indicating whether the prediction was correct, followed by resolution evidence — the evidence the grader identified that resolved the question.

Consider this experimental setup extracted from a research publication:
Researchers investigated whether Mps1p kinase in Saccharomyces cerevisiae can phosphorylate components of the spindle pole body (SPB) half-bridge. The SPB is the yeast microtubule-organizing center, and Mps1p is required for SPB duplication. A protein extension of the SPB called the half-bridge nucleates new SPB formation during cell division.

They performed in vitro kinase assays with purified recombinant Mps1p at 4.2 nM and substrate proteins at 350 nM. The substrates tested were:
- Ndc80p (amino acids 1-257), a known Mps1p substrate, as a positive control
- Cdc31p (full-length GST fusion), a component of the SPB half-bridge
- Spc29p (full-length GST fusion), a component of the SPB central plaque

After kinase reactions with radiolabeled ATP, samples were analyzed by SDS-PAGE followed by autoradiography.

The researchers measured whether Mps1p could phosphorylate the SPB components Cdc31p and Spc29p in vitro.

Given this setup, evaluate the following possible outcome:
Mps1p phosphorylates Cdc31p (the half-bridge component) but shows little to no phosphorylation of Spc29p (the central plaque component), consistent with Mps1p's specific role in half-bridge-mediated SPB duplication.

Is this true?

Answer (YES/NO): NO